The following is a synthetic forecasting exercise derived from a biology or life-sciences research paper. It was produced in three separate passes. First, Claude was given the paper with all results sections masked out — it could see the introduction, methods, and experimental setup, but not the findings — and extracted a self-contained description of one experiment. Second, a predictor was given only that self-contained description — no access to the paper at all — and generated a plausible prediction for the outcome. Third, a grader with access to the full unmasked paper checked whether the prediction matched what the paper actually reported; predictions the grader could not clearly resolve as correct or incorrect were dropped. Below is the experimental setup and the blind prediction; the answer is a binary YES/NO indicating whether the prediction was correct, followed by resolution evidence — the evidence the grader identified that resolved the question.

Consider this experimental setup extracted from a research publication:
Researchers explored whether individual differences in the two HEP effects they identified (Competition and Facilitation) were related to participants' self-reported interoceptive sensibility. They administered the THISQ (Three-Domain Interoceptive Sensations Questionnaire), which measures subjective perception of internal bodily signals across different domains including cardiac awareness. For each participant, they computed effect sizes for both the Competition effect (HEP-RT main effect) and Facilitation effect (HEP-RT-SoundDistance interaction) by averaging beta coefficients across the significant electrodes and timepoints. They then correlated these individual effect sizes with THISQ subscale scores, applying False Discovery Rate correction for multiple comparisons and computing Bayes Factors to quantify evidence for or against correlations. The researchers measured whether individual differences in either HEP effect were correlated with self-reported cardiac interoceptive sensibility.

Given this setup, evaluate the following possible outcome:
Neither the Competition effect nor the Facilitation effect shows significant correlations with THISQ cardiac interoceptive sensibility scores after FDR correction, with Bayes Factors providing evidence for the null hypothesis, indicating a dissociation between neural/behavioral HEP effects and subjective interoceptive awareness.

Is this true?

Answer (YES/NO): NO